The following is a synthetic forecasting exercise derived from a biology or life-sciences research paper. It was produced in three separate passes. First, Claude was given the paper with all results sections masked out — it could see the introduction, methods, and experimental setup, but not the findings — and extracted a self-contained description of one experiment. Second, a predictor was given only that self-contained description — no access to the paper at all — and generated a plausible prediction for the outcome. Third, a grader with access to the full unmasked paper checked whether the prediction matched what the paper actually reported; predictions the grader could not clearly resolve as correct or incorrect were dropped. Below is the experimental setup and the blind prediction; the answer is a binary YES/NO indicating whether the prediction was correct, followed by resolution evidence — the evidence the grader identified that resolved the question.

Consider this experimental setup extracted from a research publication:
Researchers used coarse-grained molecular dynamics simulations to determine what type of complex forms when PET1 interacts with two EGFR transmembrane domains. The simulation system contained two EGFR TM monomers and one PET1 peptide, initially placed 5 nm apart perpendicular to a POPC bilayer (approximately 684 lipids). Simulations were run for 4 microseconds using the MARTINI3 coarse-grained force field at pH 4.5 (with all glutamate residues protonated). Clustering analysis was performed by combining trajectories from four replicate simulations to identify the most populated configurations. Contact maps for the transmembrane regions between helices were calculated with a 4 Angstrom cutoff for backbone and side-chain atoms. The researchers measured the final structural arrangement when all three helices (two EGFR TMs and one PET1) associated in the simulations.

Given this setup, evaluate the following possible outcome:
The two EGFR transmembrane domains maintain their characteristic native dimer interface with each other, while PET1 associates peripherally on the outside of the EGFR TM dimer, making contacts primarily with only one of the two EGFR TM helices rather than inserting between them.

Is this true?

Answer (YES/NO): NO